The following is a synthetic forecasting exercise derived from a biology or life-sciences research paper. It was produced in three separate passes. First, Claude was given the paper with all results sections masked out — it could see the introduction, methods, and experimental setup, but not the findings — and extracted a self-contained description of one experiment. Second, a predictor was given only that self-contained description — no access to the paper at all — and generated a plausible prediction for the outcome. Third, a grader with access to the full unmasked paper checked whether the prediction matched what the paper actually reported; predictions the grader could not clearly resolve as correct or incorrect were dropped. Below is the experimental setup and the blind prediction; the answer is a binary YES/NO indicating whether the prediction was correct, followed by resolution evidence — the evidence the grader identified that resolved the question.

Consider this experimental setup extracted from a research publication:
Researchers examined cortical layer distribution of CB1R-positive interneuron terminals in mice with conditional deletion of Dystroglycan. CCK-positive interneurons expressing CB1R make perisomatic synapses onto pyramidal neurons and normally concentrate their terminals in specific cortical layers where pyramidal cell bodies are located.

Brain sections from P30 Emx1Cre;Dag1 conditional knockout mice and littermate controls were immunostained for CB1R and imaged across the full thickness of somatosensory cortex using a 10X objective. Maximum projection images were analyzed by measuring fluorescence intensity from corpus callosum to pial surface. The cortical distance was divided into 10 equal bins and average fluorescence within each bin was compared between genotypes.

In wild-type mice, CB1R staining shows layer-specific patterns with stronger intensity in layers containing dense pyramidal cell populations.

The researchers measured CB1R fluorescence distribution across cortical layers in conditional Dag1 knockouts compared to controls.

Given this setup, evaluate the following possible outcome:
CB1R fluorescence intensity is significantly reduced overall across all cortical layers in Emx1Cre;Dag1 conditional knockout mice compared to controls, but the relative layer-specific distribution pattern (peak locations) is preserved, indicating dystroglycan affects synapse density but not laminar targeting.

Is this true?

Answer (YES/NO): NO